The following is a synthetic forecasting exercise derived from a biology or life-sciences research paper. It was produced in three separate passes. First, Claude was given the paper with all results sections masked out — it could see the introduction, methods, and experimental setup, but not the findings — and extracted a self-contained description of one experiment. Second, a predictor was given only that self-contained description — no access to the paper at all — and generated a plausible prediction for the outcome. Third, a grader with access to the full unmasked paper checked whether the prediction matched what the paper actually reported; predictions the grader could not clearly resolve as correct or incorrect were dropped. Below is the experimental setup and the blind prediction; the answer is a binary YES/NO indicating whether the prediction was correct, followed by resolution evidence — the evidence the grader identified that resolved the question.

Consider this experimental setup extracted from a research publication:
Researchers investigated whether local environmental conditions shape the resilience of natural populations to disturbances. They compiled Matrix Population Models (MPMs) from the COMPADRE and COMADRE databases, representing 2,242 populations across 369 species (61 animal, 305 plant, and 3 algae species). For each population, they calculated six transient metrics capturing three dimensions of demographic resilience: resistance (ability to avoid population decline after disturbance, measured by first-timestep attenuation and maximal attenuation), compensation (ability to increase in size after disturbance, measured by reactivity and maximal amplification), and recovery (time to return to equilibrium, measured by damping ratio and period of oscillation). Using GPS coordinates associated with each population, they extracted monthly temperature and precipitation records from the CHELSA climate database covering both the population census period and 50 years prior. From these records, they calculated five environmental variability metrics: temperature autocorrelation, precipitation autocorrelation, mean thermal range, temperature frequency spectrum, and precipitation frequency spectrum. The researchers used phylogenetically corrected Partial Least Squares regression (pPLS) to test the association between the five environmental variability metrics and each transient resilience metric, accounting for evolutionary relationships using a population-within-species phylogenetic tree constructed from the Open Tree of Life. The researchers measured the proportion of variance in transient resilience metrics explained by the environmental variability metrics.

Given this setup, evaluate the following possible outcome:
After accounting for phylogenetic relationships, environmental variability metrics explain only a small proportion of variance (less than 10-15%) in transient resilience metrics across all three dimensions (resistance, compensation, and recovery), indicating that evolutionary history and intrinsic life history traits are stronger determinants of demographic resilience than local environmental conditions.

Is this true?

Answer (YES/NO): NO